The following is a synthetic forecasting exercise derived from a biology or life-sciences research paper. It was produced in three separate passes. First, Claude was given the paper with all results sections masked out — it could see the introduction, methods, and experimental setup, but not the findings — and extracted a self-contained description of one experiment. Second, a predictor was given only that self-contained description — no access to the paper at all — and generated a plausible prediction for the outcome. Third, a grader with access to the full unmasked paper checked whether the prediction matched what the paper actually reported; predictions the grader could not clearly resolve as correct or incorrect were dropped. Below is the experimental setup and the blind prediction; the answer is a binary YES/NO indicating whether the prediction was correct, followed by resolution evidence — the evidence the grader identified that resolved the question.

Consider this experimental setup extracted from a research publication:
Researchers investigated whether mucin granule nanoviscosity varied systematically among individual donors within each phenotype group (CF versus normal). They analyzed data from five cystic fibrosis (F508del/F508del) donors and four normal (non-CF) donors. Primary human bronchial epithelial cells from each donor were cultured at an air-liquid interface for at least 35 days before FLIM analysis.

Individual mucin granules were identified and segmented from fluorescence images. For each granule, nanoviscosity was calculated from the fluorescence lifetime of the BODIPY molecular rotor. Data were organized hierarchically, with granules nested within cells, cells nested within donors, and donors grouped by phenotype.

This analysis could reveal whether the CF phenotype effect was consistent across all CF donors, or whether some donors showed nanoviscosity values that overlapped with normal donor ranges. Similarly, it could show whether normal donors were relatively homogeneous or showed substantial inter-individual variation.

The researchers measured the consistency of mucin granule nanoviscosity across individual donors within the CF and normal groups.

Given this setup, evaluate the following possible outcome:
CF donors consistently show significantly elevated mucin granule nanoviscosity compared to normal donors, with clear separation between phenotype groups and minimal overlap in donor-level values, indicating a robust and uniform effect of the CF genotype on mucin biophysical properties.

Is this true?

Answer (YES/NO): NO